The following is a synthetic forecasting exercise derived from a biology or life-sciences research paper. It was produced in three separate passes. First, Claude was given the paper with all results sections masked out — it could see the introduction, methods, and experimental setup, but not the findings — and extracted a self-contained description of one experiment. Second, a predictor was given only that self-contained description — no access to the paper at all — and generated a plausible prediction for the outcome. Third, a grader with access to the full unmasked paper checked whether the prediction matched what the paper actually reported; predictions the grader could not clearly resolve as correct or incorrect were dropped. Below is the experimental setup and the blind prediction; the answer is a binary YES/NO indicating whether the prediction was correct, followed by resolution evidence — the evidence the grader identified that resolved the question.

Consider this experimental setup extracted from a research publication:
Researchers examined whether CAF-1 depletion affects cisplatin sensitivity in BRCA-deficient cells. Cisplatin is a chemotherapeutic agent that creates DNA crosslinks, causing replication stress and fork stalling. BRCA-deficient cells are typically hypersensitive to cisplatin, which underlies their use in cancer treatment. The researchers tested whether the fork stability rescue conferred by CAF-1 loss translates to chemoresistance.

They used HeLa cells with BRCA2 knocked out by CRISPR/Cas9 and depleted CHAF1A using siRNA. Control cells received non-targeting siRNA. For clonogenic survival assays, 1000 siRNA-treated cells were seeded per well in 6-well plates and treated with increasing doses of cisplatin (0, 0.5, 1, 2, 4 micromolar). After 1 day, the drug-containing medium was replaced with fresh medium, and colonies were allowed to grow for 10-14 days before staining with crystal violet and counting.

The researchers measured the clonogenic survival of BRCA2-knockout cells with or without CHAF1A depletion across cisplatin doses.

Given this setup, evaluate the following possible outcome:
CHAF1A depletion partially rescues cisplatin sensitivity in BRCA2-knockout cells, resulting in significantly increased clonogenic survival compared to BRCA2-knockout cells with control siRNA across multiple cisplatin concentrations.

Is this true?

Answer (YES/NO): YES